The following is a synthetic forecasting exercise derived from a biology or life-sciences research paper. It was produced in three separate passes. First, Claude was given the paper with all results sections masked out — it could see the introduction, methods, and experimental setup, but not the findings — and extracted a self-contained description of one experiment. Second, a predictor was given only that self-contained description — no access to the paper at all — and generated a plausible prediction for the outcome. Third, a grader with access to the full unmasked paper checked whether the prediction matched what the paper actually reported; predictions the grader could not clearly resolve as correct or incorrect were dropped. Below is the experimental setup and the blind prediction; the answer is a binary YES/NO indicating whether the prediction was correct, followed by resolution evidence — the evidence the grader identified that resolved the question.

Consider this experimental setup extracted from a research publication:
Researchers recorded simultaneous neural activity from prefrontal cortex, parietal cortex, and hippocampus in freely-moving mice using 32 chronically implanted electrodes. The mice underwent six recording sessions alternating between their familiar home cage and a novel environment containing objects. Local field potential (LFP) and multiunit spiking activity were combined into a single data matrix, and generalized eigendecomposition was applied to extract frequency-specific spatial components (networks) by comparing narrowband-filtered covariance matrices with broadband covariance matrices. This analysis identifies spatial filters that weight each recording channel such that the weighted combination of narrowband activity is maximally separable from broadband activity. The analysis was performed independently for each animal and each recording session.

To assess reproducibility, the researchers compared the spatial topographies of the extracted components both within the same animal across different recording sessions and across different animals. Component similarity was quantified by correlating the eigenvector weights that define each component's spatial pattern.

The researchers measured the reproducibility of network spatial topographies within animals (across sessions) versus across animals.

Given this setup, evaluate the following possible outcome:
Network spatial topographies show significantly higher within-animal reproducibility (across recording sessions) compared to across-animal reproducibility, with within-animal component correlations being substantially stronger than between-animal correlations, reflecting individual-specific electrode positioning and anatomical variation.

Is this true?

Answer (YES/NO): YES